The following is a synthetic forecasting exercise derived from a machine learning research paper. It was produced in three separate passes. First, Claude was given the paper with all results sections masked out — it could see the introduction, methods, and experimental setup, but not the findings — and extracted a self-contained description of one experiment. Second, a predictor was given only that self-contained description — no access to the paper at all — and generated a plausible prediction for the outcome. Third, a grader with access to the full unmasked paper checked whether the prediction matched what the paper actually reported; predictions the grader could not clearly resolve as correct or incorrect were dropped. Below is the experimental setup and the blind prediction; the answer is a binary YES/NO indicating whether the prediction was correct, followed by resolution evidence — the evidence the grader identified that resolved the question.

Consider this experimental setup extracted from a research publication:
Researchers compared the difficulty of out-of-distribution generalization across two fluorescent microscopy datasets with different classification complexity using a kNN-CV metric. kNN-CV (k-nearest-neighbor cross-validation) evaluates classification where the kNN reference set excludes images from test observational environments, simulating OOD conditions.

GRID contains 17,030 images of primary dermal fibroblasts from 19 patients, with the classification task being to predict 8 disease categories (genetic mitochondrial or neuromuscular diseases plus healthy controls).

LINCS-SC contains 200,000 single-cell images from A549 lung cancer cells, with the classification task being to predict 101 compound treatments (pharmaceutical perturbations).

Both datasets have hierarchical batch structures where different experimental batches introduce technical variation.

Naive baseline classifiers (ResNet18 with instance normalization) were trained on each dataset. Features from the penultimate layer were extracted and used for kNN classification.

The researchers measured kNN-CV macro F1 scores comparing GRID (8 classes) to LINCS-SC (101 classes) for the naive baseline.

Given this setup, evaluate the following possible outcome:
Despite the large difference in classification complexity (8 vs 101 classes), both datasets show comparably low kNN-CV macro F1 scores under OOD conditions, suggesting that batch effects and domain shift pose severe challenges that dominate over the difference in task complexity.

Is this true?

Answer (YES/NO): NO